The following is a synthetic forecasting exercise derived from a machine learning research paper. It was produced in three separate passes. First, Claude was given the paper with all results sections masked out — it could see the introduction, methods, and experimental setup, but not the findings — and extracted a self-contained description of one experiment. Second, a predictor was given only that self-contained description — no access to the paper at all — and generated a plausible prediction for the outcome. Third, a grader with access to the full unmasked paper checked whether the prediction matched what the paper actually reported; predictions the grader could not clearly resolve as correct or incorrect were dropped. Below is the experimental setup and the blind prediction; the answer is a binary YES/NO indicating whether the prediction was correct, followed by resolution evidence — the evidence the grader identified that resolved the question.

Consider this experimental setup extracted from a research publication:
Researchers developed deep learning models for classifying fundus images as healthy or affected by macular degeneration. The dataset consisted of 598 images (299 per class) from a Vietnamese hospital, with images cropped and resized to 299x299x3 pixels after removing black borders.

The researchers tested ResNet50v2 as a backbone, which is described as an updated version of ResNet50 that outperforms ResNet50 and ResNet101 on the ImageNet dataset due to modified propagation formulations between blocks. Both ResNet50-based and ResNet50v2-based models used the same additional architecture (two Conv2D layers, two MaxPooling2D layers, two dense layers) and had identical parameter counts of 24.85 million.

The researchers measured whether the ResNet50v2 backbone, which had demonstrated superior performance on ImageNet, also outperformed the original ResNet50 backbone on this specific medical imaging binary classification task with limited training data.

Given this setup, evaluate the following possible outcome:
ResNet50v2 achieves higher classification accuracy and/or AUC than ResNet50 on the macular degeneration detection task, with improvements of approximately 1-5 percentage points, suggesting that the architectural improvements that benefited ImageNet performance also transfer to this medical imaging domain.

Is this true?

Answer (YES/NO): NO